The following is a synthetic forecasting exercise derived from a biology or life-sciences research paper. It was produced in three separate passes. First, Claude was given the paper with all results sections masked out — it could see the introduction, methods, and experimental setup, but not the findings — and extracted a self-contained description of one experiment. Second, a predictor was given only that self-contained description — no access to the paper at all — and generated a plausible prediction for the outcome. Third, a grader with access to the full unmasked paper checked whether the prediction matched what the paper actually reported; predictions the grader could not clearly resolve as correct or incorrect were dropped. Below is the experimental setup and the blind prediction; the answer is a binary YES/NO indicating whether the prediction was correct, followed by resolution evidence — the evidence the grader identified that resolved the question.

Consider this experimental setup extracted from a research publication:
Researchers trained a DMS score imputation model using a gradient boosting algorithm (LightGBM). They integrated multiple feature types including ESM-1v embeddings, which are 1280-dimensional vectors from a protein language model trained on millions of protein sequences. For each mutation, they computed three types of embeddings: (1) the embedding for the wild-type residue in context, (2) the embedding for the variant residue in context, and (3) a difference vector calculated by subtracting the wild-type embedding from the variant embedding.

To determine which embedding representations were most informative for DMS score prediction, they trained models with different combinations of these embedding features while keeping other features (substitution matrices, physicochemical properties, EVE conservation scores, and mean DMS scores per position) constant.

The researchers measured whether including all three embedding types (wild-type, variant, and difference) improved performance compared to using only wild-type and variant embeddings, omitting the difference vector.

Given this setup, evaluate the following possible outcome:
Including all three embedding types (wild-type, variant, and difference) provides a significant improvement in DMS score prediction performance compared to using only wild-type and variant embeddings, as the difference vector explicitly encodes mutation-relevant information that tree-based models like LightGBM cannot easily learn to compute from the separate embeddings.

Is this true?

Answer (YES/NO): NO